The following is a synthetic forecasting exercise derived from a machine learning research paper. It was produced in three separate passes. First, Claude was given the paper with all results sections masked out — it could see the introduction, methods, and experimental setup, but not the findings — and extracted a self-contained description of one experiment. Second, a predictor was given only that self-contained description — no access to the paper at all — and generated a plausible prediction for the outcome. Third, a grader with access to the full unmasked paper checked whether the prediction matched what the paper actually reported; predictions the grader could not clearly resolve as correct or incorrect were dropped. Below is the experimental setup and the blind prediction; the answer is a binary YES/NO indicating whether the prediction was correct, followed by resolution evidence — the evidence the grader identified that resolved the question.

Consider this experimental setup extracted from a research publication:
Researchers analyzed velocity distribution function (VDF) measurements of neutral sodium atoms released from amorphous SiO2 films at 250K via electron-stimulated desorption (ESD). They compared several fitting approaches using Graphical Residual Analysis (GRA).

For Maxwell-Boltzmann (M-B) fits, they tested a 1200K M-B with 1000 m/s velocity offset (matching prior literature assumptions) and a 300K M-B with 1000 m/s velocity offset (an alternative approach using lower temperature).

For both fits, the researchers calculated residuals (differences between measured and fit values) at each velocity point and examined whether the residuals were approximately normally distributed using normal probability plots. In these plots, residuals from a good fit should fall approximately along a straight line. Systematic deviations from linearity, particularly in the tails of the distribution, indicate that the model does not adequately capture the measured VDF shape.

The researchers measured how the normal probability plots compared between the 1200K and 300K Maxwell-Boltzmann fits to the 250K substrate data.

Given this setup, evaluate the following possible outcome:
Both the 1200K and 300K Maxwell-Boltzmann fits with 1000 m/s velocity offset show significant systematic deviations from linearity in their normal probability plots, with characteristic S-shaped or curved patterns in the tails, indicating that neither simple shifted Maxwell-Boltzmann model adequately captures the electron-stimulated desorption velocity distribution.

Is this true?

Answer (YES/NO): YES